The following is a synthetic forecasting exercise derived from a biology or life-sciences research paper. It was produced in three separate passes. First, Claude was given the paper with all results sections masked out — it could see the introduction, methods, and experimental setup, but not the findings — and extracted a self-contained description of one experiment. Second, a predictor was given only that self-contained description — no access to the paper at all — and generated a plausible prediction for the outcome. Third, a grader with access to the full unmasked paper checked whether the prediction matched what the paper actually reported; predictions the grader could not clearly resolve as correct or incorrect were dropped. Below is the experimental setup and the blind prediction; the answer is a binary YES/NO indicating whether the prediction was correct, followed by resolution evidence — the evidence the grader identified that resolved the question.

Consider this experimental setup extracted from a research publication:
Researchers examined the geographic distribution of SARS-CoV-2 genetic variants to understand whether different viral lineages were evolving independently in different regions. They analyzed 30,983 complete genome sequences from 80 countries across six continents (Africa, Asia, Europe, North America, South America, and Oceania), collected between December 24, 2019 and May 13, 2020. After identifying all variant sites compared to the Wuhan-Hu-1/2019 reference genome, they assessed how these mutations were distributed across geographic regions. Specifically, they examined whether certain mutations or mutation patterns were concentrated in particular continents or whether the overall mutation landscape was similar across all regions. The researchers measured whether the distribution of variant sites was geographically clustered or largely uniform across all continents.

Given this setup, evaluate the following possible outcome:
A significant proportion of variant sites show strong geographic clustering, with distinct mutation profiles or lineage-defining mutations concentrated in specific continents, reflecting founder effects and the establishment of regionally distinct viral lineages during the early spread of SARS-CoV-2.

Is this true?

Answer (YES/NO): NO